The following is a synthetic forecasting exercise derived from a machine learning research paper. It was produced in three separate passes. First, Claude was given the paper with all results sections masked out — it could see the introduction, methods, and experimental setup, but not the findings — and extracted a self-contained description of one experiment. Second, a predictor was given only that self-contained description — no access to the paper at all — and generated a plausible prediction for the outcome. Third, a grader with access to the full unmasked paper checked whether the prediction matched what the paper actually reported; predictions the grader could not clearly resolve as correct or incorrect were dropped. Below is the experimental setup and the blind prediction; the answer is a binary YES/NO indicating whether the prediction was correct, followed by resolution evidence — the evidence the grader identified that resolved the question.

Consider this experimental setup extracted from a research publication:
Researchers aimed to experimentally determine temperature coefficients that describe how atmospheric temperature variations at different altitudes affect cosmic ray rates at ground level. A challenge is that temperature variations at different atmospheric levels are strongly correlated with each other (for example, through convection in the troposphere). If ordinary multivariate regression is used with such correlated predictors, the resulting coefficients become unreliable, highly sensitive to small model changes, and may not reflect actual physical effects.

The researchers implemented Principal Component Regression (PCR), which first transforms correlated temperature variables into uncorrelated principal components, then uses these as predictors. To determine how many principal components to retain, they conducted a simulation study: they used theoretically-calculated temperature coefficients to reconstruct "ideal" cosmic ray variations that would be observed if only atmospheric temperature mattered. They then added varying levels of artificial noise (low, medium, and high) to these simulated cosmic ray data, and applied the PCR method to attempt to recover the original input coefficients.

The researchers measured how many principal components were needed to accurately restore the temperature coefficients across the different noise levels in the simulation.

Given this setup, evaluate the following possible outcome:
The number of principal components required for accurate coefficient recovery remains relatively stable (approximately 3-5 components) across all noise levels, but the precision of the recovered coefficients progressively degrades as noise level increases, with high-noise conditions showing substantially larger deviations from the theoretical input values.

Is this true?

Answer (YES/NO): NO